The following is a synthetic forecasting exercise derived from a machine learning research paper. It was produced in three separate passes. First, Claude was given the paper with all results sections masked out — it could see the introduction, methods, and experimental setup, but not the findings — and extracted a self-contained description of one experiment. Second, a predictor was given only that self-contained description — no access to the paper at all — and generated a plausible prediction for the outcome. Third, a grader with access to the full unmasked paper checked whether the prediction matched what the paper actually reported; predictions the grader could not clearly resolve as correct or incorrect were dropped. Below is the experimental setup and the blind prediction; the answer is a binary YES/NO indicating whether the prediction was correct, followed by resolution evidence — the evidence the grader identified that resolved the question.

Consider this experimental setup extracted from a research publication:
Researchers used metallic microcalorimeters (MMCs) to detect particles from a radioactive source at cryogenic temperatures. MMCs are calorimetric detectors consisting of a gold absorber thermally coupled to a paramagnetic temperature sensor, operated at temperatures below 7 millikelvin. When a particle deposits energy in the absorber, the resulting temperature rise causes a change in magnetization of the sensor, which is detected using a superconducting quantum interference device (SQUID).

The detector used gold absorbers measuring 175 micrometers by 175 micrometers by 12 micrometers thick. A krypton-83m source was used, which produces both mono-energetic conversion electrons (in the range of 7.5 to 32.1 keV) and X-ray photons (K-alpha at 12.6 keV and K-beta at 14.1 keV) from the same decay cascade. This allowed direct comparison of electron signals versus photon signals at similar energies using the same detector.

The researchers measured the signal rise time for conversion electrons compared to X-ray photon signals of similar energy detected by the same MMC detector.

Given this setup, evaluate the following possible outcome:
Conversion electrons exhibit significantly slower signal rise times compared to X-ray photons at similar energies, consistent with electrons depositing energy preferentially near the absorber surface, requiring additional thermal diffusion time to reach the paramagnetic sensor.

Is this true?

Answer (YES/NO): NO